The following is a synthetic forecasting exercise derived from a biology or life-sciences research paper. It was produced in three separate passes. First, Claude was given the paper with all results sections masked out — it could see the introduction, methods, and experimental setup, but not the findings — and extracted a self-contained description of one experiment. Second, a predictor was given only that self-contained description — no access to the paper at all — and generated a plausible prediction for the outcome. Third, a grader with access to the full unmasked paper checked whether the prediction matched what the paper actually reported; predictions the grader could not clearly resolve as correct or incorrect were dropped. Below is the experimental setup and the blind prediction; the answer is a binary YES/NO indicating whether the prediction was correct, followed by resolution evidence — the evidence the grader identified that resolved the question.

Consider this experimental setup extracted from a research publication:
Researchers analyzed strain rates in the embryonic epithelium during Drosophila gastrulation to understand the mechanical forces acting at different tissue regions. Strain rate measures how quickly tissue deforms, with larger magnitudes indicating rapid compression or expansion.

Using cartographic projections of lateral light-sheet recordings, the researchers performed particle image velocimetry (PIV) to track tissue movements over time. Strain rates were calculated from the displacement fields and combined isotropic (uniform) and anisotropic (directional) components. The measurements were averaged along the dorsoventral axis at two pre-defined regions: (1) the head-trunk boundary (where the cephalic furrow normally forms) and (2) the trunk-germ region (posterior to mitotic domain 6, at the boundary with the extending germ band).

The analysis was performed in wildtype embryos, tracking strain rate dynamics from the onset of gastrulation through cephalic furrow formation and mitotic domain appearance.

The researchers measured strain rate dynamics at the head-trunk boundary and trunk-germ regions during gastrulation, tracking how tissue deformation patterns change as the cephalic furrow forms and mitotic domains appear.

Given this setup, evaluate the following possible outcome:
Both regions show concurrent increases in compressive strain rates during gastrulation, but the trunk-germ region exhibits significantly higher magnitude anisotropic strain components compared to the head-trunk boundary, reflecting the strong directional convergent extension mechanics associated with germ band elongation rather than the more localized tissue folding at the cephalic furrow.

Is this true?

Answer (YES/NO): NO